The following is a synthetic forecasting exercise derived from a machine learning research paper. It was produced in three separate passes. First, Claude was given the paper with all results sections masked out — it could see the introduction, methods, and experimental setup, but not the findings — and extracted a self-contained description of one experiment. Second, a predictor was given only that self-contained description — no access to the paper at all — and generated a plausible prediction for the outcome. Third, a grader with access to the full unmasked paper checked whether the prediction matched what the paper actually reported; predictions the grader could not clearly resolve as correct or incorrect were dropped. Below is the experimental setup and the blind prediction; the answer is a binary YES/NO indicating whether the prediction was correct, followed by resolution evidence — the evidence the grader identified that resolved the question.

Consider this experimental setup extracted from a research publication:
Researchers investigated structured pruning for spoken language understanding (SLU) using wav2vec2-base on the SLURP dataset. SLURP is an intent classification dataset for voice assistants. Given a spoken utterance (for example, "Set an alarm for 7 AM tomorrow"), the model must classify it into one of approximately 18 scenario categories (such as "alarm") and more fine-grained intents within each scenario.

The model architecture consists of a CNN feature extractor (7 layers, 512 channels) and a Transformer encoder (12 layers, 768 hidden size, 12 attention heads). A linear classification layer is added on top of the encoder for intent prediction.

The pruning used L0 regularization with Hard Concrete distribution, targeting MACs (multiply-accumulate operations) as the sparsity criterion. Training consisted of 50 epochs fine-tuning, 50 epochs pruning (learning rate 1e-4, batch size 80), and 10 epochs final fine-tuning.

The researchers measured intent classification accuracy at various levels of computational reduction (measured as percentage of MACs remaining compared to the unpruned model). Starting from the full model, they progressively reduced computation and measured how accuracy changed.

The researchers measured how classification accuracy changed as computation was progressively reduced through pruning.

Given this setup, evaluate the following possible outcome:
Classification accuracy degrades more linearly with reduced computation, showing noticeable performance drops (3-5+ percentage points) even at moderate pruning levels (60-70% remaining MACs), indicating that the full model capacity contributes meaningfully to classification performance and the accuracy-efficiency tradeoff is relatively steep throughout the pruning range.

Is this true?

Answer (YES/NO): NO